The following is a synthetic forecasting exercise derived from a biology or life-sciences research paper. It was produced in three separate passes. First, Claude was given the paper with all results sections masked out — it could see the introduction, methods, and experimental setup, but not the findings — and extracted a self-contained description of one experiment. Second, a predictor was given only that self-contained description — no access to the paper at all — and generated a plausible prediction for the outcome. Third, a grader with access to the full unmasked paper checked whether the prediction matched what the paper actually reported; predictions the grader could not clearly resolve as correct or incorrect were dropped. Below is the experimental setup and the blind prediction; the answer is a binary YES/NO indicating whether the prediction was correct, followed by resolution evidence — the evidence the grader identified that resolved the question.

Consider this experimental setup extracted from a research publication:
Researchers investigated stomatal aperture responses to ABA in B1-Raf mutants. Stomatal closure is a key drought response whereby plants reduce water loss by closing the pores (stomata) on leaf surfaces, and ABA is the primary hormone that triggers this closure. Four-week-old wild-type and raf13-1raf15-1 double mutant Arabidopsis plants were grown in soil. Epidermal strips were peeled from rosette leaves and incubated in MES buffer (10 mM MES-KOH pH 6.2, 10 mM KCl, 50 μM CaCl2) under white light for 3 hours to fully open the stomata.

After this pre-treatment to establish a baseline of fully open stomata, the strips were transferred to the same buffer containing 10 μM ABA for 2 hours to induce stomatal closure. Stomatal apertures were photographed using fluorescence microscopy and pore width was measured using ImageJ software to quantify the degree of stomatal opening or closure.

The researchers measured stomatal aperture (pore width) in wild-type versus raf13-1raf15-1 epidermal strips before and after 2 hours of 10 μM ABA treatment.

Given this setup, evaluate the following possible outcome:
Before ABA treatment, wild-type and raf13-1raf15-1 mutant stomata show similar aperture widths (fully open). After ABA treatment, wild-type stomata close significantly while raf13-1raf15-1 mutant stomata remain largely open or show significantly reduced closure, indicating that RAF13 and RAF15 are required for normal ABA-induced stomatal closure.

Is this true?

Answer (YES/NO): NO